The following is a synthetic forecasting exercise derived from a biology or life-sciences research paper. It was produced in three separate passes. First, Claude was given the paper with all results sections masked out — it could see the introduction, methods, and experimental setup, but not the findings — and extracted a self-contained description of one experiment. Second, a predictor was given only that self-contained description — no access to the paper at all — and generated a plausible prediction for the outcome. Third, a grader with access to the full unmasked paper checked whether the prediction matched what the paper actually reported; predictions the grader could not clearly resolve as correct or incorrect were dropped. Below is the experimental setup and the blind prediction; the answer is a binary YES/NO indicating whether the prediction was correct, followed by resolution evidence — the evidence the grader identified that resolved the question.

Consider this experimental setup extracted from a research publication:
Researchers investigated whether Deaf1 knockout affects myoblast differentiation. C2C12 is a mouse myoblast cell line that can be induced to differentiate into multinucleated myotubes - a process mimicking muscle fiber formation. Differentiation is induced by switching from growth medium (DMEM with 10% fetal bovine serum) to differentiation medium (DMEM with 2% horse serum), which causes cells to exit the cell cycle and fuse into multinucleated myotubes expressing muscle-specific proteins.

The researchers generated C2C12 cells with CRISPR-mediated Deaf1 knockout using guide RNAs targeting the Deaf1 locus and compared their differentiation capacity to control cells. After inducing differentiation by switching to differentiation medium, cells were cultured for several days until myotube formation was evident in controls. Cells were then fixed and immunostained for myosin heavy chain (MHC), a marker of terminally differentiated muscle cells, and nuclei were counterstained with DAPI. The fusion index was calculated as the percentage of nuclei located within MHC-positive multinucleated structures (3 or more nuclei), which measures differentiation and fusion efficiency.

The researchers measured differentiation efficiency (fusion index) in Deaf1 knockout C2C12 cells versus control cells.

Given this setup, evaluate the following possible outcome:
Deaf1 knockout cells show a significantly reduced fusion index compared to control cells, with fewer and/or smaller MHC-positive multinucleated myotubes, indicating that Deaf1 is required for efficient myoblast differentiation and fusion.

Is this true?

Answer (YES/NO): YES